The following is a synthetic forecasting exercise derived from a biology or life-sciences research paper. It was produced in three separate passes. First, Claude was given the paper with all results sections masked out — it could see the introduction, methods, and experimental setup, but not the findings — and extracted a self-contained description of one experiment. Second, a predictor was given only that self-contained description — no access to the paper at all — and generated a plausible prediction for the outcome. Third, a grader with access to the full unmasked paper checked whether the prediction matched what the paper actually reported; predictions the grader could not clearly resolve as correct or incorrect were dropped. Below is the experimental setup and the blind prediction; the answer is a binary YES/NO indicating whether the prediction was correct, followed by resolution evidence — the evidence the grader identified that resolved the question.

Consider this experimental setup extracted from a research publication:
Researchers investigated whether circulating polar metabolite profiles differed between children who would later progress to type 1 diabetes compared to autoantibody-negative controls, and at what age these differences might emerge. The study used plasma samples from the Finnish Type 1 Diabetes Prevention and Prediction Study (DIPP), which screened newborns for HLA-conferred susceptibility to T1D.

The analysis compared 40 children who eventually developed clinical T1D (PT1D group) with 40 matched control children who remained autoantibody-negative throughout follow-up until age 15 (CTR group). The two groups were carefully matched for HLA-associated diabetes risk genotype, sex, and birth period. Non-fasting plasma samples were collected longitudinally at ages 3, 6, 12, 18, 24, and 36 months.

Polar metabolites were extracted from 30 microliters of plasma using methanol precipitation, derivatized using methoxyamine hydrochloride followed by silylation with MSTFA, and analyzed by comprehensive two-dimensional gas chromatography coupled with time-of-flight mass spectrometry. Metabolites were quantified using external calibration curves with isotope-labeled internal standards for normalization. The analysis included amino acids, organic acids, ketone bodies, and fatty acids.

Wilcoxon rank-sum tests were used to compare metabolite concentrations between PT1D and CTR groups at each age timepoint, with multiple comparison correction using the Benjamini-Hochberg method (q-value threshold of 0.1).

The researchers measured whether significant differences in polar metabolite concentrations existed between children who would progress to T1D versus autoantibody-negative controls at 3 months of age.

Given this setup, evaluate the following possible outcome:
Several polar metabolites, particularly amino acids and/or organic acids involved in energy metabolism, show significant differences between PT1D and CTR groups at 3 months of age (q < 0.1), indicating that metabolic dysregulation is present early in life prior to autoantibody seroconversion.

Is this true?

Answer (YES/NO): YES